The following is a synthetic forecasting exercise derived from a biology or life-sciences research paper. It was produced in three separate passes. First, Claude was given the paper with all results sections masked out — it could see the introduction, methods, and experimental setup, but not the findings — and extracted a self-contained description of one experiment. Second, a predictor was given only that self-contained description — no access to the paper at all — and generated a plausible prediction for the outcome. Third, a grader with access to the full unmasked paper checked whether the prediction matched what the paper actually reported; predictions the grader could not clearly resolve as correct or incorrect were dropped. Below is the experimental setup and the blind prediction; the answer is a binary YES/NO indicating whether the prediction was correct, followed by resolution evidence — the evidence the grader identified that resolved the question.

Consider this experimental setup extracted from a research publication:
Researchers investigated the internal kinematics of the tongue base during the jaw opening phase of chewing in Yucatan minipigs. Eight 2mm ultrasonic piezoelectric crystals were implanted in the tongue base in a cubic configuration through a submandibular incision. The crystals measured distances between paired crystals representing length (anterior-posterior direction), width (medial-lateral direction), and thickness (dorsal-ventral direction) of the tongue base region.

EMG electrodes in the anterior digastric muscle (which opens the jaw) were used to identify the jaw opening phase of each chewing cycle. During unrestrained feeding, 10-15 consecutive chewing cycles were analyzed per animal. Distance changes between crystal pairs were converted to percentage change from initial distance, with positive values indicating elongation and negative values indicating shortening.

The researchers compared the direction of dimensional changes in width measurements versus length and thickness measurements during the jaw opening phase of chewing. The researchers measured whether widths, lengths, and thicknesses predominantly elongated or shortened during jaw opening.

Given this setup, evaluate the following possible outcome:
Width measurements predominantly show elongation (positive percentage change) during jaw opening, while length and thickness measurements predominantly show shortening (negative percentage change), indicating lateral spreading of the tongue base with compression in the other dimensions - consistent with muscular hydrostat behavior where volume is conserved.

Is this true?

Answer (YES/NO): YES